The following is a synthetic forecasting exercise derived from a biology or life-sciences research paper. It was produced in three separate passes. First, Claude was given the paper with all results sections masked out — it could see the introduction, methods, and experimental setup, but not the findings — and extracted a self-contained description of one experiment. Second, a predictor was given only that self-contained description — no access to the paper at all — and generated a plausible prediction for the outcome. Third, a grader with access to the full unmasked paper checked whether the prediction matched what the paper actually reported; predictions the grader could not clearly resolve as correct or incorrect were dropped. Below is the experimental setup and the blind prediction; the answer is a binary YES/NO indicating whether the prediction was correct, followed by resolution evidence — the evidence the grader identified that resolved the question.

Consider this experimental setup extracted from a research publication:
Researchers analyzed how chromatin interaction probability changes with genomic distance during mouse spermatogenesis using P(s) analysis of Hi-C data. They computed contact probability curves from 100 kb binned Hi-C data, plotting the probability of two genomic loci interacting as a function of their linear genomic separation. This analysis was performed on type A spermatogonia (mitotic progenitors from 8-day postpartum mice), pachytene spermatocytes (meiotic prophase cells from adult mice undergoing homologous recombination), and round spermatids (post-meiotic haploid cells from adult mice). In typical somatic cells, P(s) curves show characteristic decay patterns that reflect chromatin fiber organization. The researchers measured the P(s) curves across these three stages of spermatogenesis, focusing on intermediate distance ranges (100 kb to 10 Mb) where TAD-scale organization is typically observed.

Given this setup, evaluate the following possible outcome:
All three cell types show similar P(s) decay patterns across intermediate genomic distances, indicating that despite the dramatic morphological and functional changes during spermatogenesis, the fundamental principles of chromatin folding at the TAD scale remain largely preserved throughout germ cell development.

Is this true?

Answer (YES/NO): NO